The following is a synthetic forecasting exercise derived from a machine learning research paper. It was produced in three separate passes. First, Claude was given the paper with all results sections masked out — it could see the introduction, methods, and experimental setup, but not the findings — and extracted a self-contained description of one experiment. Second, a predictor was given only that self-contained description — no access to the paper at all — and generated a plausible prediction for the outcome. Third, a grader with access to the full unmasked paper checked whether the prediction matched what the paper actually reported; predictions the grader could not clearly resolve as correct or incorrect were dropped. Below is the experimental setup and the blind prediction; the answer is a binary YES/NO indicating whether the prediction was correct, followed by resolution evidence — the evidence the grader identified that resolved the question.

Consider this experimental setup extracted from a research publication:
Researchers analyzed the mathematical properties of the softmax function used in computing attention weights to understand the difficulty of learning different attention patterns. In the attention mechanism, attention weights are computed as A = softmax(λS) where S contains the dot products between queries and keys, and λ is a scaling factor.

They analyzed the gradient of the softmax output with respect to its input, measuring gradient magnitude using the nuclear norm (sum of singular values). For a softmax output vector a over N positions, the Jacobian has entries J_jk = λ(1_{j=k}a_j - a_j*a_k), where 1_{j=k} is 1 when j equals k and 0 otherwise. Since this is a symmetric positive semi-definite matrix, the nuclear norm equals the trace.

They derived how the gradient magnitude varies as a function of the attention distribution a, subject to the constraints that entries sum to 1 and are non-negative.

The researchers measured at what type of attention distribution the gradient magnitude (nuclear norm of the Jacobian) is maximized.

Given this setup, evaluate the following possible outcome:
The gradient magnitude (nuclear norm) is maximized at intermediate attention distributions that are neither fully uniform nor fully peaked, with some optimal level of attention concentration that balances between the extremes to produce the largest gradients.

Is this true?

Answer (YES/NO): NO